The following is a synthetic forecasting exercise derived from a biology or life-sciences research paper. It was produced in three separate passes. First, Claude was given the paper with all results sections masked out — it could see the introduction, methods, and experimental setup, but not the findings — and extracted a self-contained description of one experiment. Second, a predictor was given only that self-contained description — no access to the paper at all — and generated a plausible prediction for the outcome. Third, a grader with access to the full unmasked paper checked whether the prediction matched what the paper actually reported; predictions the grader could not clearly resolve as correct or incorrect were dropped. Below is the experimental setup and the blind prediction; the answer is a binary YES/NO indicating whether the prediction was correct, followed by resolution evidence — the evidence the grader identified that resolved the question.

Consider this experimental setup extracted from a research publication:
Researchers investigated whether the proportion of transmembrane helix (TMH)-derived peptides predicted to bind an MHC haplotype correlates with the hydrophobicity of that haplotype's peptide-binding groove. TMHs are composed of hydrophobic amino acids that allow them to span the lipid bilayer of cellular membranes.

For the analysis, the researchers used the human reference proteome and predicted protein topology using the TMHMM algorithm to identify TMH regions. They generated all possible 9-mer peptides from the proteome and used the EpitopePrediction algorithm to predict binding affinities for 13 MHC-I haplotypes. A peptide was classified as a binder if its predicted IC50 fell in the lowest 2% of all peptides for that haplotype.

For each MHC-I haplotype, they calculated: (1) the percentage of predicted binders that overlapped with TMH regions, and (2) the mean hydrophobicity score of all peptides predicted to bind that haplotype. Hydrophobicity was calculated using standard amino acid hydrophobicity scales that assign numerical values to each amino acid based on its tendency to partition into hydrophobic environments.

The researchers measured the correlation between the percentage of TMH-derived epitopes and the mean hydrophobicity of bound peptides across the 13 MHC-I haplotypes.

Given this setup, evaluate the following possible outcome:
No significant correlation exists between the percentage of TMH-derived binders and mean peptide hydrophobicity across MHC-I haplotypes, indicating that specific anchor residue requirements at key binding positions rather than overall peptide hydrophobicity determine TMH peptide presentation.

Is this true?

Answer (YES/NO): NO